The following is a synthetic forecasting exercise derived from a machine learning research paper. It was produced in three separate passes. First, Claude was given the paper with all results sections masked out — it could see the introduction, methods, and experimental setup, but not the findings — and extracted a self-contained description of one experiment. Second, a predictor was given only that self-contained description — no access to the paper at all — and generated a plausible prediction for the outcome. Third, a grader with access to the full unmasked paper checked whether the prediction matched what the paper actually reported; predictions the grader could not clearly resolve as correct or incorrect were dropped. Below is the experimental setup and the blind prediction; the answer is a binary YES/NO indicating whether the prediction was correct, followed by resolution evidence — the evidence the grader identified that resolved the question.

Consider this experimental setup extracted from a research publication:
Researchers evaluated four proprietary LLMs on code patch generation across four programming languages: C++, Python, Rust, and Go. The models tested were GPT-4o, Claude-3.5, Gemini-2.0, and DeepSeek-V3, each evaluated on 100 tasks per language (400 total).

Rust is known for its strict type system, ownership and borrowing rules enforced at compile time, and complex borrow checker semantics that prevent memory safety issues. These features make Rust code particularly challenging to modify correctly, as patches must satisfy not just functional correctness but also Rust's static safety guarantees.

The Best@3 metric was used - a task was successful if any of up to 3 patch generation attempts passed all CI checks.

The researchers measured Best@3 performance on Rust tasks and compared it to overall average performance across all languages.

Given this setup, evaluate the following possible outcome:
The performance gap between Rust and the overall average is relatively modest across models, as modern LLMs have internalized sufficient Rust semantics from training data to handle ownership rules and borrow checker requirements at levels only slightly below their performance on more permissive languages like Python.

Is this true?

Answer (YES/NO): NO